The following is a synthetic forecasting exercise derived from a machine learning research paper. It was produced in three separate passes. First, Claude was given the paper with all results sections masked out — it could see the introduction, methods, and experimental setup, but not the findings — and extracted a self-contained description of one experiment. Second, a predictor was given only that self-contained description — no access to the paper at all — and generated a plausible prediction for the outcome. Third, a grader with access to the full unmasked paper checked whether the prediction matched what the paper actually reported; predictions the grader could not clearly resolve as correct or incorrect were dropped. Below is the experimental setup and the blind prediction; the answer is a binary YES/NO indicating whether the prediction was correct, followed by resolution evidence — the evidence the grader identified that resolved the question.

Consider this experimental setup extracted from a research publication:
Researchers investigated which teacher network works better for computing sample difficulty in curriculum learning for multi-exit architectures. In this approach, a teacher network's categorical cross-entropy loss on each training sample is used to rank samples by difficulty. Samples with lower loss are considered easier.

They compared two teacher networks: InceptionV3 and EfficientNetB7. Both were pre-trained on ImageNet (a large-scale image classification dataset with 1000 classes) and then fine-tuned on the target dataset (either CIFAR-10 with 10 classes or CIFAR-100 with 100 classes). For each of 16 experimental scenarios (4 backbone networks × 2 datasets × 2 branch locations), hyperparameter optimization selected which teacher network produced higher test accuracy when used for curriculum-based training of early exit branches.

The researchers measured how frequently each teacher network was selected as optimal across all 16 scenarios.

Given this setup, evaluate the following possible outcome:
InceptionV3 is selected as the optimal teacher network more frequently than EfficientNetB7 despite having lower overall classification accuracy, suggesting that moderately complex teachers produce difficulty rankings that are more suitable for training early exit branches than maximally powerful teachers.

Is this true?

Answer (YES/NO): NO